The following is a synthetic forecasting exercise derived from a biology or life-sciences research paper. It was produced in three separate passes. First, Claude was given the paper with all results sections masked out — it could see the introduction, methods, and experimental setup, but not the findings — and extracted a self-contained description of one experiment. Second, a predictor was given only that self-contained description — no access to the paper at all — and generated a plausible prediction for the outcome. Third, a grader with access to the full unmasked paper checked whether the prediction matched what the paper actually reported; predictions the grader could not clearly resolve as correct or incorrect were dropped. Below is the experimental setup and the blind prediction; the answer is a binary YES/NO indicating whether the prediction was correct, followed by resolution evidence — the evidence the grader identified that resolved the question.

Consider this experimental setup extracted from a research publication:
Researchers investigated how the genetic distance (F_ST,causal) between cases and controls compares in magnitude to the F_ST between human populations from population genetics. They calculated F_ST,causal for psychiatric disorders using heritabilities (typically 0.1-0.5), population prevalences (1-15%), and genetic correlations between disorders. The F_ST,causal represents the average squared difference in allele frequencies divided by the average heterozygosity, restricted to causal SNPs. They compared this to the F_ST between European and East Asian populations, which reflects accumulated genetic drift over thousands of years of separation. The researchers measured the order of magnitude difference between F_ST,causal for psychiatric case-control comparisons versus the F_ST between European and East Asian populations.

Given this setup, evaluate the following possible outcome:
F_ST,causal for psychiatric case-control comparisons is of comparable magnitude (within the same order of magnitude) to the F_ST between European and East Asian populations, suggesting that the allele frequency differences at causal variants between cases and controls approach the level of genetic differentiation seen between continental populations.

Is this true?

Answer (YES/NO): NO